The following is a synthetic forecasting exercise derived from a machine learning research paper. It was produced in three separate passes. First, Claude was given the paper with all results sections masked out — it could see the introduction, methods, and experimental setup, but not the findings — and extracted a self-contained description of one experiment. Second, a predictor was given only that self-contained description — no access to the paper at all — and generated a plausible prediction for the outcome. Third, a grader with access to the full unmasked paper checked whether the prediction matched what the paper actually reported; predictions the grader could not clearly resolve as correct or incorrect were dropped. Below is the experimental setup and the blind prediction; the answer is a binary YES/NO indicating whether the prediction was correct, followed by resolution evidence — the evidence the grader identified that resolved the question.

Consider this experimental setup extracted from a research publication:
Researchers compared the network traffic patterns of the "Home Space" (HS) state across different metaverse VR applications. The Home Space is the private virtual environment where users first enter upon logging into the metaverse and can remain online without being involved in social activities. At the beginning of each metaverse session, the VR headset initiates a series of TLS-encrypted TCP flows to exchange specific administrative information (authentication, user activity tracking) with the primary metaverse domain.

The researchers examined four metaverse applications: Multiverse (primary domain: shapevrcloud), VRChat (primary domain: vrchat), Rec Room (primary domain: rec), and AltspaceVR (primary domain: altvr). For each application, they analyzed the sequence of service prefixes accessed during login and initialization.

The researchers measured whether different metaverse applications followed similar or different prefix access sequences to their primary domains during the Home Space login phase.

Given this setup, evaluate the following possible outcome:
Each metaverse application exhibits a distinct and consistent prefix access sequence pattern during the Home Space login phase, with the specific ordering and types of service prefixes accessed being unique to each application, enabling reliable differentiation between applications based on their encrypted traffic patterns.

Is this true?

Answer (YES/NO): YES